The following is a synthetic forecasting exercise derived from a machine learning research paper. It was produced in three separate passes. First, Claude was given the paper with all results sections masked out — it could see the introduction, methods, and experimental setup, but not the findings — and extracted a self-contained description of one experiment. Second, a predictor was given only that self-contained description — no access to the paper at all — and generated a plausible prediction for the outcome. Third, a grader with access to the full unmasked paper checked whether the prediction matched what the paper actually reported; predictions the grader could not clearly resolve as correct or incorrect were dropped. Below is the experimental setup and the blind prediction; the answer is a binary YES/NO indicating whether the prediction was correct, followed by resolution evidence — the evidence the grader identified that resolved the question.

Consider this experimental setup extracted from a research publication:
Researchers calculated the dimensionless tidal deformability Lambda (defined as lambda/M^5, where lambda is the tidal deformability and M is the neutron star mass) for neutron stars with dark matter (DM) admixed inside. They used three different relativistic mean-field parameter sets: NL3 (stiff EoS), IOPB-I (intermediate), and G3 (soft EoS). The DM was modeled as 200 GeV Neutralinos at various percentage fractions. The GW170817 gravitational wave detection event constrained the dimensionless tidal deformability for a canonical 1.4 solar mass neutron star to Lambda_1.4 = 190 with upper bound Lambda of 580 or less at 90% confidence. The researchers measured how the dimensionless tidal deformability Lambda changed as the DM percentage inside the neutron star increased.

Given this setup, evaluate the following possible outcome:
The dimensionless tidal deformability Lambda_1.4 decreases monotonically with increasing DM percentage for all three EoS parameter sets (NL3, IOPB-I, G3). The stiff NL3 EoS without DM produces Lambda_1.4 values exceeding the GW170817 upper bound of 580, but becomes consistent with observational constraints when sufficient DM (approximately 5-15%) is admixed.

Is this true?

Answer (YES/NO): NO